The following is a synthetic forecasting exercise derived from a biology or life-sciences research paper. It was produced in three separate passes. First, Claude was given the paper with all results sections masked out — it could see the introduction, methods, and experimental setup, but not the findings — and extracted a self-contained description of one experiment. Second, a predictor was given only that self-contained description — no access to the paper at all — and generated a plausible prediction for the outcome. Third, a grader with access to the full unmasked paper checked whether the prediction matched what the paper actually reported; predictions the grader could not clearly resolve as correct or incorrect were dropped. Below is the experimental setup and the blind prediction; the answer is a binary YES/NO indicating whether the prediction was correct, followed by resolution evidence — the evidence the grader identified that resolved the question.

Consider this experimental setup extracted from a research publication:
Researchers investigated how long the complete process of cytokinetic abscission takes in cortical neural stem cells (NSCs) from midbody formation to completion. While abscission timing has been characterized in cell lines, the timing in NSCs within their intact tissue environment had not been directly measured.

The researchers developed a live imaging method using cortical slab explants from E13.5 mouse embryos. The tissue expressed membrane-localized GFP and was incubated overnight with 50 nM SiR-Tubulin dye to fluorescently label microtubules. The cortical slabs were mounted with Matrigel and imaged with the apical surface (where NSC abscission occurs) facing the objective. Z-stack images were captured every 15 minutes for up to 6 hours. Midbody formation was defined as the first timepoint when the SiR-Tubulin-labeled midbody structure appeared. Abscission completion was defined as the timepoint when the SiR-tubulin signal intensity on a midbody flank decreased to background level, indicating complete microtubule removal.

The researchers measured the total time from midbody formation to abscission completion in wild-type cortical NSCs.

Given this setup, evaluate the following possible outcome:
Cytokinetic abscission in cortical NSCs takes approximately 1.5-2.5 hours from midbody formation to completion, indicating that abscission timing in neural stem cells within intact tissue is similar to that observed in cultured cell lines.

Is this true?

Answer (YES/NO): NO